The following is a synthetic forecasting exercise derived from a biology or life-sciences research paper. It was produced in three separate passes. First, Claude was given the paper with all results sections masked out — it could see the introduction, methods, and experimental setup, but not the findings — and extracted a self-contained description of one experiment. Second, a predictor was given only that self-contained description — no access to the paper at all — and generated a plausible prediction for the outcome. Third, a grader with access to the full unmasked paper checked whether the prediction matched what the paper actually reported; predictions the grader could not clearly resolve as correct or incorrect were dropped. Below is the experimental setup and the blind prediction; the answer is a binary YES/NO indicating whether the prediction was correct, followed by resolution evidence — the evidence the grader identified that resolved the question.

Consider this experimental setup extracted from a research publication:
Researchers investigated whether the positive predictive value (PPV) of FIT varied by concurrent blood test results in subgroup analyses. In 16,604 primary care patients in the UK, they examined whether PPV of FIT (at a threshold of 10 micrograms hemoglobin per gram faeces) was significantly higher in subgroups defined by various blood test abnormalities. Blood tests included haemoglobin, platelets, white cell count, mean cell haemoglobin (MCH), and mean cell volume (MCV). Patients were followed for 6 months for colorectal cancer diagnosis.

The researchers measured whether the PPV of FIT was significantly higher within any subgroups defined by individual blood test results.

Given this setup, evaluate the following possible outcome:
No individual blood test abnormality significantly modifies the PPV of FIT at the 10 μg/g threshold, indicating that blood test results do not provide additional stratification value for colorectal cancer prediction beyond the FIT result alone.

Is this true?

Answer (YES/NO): NO